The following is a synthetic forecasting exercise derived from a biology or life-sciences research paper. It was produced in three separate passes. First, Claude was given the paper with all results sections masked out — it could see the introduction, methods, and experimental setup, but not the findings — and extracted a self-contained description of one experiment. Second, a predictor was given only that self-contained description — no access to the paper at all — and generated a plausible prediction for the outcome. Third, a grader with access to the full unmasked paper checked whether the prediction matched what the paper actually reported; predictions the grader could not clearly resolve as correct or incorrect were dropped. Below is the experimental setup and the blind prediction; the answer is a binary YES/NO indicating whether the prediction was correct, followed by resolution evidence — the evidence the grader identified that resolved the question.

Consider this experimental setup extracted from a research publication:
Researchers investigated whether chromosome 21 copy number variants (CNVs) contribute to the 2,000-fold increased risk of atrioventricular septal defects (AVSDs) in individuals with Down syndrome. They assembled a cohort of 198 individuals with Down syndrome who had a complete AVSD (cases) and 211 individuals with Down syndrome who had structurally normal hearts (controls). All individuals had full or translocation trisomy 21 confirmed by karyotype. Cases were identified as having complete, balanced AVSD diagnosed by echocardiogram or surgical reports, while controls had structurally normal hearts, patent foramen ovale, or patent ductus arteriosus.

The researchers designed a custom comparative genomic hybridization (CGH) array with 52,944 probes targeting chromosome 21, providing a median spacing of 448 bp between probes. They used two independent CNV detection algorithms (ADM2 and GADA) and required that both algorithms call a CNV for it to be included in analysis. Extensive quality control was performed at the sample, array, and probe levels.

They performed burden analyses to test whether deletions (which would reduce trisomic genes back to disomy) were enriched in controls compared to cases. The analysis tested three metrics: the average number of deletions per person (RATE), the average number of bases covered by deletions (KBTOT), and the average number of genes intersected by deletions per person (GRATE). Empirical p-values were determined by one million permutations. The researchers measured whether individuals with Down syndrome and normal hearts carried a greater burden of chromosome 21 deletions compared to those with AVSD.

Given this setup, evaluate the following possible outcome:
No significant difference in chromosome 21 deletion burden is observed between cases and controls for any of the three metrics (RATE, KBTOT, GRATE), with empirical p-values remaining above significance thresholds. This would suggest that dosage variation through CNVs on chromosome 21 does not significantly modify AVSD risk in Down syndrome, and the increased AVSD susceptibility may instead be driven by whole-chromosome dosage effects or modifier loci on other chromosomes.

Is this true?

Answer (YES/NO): NO